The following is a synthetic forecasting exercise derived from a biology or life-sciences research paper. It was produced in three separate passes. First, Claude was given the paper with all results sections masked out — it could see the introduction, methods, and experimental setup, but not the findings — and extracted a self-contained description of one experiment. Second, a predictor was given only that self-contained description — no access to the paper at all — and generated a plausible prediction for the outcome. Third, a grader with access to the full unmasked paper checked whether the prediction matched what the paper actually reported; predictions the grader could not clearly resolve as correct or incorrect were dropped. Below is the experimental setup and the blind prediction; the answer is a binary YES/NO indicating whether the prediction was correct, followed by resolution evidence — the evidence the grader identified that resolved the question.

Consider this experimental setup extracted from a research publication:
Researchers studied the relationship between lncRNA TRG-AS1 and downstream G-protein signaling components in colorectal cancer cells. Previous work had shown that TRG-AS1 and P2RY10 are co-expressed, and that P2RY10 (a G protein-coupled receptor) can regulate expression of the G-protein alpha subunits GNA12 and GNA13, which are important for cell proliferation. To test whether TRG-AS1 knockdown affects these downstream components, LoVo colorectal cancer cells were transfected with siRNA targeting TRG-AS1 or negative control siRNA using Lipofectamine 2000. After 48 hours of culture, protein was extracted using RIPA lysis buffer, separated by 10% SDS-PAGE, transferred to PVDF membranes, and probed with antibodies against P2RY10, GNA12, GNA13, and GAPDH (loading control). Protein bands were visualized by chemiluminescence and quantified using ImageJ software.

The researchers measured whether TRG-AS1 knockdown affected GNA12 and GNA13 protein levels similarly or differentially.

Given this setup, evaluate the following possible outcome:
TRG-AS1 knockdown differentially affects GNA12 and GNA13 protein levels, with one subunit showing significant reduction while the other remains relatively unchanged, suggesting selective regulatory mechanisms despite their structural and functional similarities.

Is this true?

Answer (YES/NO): NO